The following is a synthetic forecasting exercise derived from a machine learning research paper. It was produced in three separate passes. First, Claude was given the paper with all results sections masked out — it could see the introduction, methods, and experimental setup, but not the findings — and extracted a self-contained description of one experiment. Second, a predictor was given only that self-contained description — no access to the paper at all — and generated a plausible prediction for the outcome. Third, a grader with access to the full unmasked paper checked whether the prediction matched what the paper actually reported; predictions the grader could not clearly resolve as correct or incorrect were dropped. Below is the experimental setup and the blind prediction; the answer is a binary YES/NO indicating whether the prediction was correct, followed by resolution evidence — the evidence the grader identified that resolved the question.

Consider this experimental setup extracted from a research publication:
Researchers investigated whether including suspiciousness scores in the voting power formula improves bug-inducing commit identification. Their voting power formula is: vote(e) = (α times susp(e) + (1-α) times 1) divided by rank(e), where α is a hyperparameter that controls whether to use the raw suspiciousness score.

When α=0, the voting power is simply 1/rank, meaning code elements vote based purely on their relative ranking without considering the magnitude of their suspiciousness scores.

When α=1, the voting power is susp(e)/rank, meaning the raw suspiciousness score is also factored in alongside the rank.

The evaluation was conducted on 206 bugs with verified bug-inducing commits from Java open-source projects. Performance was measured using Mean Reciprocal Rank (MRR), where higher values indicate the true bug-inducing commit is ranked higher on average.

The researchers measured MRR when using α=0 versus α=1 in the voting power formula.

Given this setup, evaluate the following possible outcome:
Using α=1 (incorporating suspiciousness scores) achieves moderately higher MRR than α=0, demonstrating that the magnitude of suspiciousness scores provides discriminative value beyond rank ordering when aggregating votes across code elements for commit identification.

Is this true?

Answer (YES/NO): NO